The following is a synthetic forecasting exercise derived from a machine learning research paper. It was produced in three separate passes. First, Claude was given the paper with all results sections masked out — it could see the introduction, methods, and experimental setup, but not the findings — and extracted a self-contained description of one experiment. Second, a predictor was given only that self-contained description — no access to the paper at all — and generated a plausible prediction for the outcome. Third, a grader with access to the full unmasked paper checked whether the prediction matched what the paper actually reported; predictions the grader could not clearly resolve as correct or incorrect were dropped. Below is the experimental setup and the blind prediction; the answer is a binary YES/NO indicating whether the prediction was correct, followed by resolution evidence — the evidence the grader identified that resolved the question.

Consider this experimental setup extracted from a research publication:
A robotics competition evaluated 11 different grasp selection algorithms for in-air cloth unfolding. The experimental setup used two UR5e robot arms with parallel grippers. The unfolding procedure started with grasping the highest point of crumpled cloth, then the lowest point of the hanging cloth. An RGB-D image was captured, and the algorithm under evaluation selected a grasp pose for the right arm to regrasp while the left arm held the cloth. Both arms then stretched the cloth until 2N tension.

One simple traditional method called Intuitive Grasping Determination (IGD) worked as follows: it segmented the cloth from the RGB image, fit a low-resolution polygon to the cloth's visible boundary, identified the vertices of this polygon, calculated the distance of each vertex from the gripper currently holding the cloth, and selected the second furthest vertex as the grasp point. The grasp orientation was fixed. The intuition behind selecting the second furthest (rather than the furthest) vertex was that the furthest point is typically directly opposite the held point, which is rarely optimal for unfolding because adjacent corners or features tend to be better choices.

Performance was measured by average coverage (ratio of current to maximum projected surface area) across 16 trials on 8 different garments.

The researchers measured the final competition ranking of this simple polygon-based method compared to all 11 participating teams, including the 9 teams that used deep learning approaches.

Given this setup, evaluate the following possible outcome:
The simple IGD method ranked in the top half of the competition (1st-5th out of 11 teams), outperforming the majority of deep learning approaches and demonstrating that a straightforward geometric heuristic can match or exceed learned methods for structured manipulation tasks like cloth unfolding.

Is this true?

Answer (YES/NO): YES